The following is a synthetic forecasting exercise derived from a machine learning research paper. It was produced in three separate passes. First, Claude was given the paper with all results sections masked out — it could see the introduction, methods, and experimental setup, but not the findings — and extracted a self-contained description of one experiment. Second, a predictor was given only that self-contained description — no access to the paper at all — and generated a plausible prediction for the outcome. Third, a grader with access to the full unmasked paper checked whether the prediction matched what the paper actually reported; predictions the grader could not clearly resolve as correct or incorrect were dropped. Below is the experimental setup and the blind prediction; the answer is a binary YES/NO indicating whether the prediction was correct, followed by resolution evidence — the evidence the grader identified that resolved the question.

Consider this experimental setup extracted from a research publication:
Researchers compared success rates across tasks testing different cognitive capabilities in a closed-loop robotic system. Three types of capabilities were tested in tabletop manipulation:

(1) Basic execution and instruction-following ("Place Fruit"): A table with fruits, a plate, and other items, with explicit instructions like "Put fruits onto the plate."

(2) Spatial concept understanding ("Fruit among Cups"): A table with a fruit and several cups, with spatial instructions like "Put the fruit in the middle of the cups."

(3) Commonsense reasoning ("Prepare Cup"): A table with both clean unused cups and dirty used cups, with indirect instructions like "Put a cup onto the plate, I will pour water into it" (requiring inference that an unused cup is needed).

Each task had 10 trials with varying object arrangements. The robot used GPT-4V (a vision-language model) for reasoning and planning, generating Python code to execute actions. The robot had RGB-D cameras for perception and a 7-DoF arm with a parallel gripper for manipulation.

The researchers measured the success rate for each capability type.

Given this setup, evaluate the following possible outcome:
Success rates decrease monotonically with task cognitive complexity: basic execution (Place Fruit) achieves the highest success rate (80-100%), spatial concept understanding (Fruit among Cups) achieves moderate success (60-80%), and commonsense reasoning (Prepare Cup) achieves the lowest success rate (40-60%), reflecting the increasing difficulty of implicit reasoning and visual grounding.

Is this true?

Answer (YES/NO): NO